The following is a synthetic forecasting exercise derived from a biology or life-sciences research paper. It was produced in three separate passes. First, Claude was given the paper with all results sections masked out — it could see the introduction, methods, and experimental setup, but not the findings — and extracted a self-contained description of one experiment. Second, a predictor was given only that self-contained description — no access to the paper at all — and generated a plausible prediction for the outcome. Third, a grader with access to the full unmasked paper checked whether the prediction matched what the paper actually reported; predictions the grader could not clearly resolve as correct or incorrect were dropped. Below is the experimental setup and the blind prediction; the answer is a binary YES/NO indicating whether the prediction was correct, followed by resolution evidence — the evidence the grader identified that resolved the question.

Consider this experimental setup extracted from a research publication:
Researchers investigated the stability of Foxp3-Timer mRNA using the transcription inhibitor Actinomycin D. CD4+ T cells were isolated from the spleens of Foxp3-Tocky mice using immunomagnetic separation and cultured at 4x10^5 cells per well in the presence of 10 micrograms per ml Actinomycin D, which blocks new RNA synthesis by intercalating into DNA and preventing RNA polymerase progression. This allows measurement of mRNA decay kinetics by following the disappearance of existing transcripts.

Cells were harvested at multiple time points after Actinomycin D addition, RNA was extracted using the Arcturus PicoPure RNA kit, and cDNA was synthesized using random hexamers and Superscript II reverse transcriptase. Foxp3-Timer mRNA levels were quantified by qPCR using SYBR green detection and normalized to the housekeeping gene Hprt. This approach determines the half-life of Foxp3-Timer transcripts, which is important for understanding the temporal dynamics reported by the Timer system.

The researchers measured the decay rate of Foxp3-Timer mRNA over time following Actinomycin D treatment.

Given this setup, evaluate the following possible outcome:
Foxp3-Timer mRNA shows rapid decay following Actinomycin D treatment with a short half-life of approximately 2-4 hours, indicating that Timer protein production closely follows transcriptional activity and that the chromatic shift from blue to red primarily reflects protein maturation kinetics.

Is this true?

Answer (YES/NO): NO